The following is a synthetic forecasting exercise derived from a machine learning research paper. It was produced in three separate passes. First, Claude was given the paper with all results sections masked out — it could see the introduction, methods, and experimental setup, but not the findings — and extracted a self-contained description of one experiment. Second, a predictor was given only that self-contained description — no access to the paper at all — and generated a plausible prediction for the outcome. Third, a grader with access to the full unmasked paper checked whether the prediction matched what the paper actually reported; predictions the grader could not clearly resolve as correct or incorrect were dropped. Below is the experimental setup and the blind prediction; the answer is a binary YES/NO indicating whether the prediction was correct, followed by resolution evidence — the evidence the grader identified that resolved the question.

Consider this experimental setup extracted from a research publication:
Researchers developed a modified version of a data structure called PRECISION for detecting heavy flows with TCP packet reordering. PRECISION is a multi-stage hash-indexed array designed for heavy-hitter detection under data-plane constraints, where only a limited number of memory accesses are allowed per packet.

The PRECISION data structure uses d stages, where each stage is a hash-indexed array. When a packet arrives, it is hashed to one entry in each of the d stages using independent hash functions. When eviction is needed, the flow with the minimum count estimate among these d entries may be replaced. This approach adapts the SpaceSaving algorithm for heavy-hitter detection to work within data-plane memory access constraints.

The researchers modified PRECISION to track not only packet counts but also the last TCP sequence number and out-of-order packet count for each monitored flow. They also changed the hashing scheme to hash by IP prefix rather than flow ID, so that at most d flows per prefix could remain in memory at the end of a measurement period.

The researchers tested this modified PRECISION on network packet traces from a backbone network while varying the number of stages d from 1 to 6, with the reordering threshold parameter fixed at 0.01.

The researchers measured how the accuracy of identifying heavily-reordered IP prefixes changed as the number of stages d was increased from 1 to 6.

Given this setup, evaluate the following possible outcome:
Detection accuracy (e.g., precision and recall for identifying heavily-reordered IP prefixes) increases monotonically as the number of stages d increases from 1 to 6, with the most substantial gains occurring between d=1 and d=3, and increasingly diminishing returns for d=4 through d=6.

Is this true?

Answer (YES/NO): NO